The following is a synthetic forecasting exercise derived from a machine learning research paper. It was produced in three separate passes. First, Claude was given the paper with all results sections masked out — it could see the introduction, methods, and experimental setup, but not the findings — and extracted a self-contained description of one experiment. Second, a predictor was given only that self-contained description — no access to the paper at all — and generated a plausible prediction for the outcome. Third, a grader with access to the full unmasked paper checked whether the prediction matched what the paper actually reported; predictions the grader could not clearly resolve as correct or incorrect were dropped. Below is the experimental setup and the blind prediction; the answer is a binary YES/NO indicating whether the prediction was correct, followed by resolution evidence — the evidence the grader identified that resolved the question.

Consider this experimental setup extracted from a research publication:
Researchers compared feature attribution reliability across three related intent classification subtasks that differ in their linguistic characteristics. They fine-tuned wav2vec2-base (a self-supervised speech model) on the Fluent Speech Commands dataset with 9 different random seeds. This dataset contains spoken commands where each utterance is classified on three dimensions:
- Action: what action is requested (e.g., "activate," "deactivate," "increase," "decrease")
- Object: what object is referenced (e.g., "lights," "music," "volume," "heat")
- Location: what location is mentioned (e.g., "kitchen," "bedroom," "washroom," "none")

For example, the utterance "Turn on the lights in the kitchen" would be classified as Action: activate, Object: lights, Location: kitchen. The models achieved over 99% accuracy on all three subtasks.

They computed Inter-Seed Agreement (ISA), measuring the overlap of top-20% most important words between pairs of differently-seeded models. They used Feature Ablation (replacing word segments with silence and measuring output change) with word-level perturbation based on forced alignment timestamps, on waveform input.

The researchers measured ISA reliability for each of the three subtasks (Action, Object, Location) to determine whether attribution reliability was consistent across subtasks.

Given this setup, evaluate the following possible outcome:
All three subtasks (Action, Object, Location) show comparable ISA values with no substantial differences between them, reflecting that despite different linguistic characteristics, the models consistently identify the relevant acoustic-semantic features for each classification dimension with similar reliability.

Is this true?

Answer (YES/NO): NO